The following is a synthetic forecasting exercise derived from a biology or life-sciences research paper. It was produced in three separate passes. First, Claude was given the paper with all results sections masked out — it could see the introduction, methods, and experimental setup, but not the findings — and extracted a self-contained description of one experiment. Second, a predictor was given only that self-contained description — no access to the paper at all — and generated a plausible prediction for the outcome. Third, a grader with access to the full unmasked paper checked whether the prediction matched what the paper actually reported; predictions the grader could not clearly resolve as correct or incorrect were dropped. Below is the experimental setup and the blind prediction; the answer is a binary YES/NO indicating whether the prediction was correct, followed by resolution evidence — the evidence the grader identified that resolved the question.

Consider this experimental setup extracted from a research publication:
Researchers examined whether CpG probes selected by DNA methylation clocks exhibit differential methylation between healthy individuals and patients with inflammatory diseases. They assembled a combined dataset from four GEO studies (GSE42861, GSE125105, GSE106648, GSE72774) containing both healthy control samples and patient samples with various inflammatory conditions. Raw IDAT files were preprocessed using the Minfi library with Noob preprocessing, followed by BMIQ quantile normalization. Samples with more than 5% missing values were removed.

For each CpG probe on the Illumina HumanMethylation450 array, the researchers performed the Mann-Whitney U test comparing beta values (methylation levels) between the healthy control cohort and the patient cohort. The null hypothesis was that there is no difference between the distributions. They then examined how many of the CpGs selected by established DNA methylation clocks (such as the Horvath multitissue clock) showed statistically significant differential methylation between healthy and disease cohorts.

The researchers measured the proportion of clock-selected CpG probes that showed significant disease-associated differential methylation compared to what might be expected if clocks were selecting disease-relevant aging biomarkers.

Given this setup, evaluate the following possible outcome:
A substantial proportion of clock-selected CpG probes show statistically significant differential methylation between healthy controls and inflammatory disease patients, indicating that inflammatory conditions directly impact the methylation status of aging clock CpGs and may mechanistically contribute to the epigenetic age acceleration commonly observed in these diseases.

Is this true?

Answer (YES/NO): NO